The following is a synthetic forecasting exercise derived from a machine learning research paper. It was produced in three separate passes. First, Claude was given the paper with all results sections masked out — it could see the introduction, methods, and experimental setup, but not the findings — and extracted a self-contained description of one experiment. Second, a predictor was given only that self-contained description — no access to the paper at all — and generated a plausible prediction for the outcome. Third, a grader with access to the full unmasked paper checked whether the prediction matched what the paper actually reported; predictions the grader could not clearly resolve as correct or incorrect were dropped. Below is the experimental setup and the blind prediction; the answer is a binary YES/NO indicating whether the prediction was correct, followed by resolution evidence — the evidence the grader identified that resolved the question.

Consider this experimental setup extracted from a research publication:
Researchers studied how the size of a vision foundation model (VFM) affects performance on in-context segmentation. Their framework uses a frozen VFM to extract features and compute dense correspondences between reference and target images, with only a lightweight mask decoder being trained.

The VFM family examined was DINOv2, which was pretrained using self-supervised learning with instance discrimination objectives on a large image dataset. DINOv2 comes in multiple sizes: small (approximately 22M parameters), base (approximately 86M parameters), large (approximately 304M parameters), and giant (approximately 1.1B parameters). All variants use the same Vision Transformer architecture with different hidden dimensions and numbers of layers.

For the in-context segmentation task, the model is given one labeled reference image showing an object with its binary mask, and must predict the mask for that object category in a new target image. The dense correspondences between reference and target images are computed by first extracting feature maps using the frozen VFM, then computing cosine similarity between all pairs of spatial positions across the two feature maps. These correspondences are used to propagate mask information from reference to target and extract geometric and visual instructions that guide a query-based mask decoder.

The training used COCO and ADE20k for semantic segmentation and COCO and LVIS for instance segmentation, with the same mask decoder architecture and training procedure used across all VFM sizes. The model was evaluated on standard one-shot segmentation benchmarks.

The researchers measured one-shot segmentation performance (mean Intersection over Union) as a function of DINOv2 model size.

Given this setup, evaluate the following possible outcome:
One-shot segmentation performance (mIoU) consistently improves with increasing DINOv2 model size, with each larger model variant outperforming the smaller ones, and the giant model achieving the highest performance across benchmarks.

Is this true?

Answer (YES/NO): NO